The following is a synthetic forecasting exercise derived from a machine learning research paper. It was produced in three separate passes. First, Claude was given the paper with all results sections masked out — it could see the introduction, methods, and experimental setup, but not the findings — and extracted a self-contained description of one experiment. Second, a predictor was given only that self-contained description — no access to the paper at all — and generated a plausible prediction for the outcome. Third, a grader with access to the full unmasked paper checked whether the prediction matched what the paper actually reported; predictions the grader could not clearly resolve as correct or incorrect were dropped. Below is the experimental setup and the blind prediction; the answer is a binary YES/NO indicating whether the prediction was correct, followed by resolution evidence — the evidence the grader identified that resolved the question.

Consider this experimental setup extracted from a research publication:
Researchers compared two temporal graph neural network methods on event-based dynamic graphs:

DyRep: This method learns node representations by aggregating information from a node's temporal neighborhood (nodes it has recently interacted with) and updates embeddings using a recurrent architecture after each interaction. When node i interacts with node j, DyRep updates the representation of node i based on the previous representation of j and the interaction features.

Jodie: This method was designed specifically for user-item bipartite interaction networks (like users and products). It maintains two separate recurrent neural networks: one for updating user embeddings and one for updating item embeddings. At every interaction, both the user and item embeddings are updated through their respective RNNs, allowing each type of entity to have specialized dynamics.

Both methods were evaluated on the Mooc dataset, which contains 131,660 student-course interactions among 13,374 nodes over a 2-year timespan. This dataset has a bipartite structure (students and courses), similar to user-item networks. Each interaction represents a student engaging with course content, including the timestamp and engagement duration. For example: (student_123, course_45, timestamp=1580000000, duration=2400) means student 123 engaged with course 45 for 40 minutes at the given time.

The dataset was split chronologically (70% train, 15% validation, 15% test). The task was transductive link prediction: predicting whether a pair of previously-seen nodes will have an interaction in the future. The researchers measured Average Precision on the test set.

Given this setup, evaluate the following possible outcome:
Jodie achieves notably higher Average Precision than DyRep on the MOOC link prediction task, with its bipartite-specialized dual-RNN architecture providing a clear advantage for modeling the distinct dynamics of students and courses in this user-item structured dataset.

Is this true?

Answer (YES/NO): YES